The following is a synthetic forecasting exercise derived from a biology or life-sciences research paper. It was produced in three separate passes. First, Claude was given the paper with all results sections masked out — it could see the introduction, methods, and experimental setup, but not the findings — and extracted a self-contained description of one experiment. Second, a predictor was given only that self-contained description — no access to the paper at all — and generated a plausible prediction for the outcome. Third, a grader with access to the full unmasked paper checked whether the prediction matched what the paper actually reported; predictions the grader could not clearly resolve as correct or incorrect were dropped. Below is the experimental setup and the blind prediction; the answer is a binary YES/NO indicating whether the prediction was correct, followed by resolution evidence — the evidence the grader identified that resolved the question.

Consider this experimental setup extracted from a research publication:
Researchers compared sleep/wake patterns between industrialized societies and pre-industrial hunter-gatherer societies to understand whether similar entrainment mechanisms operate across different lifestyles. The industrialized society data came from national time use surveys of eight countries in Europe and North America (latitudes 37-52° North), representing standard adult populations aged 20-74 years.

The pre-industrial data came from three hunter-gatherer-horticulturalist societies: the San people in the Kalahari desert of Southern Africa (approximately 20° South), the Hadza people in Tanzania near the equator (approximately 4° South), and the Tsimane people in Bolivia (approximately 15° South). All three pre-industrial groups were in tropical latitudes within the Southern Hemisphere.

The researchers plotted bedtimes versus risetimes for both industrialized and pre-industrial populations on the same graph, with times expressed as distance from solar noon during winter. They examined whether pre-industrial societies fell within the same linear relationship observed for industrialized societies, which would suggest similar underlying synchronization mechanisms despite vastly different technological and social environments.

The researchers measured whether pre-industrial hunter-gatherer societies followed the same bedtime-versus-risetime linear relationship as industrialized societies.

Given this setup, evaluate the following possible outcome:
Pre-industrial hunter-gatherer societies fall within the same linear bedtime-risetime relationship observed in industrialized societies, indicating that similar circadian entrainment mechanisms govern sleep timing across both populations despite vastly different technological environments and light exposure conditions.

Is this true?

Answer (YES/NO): YES